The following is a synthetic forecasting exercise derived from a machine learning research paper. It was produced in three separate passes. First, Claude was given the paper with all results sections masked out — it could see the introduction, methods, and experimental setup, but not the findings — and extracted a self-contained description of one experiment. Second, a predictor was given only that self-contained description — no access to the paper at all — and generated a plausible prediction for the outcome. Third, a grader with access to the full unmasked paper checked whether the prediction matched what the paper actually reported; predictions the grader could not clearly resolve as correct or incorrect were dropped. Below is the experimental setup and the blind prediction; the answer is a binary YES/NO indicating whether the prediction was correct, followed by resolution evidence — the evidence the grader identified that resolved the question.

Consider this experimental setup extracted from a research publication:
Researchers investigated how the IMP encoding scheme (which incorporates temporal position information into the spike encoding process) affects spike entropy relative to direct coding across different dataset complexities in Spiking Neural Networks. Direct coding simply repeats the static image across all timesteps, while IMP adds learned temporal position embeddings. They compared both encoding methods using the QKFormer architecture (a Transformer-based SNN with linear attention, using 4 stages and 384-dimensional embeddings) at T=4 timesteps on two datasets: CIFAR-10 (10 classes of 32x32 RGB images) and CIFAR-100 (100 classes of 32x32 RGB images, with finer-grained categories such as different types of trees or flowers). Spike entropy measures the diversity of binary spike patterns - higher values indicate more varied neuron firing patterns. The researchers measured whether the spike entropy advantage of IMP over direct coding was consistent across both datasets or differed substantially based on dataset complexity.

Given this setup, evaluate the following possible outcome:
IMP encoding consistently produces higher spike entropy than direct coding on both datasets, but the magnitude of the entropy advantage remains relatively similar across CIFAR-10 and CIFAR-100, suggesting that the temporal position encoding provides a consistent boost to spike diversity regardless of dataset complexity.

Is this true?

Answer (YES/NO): YES